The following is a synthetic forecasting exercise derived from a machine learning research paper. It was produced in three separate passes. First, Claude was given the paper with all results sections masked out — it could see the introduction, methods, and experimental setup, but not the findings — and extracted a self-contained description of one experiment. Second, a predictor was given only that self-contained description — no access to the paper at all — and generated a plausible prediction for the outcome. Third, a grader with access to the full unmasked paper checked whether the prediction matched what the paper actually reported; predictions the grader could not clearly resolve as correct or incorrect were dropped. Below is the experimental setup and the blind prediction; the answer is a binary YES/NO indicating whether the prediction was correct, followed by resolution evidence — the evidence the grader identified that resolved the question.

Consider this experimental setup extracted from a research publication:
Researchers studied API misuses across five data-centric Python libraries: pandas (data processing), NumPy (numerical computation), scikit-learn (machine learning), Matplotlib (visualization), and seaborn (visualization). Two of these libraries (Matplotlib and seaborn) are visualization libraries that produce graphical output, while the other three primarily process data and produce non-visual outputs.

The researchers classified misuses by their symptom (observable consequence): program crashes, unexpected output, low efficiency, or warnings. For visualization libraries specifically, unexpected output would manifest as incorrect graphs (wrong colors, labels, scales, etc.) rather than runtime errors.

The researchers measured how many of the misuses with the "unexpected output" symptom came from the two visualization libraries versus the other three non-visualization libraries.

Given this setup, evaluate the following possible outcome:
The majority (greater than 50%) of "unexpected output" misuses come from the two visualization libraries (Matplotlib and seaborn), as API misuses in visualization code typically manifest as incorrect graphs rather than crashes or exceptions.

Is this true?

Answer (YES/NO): YES